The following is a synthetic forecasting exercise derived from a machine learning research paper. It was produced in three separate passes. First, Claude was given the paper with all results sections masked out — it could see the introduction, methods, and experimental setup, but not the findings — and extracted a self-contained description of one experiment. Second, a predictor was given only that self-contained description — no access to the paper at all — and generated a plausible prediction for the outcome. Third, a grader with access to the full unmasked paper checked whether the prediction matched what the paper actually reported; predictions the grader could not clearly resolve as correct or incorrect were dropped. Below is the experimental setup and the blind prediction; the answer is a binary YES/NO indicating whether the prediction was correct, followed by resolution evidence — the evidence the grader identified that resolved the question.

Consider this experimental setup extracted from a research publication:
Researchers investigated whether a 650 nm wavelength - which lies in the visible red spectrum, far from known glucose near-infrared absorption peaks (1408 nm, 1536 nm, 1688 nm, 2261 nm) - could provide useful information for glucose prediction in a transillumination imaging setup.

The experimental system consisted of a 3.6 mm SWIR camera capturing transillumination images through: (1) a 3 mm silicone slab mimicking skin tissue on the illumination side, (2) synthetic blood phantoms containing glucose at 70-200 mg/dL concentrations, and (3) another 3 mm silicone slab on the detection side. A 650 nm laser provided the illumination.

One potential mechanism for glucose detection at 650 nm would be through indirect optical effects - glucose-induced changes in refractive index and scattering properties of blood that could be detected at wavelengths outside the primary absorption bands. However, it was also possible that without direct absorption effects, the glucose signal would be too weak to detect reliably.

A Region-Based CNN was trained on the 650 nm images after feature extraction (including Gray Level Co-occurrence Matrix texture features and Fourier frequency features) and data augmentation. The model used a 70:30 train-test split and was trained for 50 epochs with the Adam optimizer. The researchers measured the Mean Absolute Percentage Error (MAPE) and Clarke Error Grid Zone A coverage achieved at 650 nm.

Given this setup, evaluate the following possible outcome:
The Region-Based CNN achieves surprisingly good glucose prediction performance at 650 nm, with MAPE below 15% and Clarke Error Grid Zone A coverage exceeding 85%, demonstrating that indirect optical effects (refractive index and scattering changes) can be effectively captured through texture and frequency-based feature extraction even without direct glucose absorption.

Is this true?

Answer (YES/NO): YES